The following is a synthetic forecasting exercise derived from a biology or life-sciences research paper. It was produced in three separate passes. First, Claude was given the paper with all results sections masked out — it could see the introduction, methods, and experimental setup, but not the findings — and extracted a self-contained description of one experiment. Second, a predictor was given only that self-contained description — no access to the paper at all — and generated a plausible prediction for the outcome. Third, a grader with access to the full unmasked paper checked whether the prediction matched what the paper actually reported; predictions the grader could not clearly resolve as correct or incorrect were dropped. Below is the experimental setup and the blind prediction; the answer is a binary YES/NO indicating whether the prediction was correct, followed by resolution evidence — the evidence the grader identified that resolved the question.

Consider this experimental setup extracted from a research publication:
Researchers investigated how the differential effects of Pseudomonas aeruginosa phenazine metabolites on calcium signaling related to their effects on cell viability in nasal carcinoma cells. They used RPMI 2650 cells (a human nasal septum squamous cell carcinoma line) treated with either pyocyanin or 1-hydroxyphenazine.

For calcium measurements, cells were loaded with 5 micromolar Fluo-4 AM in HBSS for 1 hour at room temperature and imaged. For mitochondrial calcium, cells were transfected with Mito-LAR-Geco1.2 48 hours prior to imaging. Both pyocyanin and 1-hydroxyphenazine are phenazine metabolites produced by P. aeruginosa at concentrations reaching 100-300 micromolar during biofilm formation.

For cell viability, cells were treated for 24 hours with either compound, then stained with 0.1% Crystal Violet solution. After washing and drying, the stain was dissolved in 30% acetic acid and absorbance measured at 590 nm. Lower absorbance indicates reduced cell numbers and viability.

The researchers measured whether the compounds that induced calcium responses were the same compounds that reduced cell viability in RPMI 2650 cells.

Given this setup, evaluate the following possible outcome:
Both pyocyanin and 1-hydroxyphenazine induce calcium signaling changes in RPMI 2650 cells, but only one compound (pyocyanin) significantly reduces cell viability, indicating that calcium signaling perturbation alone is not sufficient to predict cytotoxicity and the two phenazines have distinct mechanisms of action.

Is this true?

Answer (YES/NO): NO